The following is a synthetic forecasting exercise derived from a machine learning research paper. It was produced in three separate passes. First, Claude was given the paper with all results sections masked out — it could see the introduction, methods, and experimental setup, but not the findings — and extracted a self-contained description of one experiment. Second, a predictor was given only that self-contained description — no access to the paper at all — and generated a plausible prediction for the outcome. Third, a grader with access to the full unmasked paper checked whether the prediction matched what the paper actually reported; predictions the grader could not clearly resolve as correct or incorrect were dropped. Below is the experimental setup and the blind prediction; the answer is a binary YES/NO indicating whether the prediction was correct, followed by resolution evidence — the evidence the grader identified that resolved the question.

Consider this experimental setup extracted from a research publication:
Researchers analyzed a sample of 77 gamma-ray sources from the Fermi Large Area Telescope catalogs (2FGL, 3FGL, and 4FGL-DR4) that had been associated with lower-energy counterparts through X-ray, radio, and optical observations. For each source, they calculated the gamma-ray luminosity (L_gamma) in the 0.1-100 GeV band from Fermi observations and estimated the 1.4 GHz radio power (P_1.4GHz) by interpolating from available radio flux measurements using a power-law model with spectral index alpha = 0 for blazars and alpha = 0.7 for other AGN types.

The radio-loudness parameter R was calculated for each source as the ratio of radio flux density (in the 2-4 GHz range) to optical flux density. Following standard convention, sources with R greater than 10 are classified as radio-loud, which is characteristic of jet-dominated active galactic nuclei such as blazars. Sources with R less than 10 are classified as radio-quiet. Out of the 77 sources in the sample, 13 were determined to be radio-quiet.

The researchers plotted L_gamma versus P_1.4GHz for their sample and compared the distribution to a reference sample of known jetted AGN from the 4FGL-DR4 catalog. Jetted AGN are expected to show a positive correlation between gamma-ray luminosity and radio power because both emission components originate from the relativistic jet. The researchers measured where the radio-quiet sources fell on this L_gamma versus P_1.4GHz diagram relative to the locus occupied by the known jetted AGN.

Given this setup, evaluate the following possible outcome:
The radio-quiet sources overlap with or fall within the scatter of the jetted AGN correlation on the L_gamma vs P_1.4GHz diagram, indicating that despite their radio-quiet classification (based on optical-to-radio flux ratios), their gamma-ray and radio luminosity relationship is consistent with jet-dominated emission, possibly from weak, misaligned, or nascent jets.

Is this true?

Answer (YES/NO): NO